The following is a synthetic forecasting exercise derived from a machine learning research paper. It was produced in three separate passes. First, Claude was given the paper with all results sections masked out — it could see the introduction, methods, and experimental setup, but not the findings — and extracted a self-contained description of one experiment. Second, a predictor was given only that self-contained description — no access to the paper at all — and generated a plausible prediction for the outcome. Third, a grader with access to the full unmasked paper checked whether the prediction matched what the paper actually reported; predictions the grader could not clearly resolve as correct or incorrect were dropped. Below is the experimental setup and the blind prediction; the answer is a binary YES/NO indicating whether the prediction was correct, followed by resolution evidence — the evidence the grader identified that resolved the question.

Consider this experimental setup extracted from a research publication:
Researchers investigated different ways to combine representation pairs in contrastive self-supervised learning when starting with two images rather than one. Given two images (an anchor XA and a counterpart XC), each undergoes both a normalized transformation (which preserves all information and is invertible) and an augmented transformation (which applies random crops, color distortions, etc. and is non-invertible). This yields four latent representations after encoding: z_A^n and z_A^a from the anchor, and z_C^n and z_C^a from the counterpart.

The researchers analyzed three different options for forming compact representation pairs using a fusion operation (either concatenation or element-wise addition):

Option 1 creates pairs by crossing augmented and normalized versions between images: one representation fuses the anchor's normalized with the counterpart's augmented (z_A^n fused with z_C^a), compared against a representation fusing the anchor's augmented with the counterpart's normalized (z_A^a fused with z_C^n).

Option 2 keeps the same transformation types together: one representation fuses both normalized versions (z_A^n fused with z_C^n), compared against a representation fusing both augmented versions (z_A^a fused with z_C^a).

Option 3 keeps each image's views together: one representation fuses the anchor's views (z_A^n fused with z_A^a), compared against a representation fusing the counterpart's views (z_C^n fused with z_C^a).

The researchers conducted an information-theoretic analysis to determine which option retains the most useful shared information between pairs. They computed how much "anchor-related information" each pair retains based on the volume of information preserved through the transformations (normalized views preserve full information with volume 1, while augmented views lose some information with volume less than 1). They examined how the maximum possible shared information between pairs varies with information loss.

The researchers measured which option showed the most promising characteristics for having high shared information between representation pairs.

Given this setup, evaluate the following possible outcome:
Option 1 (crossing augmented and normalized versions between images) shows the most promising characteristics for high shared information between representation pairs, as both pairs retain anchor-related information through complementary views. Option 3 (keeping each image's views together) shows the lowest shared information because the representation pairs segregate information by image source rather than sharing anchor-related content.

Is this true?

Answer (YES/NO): YES